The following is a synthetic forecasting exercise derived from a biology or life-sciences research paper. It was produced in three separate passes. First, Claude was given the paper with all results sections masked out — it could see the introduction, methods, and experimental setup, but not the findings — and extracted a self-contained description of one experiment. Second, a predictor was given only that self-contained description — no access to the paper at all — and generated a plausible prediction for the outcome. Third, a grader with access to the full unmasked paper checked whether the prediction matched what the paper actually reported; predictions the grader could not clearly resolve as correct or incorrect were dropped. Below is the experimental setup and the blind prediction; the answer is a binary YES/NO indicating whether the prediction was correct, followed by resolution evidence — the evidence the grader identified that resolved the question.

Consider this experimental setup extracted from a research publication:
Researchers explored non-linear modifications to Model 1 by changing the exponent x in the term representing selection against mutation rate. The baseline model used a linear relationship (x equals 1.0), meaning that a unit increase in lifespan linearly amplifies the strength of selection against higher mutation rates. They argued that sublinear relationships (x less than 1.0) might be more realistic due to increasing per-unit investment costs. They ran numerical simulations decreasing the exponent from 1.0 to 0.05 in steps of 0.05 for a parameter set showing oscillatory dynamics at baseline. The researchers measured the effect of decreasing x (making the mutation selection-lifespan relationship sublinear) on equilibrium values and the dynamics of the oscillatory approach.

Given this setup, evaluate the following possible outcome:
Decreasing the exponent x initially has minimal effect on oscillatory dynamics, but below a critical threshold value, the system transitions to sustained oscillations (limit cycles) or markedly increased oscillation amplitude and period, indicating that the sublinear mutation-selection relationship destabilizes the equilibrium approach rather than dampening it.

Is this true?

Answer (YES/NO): NO